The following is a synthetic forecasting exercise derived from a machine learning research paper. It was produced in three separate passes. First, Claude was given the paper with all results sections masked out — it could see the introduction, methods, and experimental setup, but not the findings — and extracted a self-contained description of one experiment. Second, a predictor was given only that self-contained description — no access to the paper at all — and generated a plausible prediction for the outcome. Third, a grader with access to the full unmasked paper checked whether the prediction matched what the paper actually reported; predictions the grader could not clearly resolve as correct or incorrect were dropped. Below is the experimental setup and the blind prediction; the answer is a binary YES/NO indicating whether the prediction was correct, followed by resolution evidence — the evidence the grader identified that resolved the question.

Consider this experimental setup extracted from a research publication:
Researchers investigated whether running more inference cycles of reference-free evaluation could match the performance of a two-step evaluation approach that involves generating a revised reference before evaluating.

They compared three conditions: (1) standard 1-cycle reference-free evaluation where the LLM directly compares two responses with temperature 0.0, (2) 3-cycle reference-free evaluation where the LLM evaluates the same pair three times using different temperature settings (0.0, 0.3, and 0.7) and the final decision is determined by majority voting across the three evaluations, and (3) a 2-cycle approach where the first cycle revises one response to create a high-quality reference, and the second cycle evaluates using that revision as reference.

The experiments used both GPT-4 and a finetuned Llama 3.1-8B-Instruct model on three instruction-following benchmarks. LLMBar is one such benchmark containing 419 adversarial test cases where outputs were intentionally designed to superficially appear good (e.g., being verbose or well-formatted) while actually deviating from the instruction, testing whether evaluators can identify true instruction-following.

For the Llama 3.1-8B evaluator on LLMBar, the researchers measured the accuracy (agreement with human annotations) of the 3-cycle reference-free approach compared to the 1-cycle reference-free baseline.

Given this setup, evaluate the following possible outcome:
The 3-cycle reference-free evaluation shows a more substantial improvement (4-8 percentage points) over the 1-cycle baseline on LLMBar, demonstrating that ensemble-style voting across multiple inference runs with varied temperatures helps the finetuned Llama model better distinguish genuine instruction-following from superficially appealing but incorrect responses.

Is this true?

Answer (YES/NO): NO